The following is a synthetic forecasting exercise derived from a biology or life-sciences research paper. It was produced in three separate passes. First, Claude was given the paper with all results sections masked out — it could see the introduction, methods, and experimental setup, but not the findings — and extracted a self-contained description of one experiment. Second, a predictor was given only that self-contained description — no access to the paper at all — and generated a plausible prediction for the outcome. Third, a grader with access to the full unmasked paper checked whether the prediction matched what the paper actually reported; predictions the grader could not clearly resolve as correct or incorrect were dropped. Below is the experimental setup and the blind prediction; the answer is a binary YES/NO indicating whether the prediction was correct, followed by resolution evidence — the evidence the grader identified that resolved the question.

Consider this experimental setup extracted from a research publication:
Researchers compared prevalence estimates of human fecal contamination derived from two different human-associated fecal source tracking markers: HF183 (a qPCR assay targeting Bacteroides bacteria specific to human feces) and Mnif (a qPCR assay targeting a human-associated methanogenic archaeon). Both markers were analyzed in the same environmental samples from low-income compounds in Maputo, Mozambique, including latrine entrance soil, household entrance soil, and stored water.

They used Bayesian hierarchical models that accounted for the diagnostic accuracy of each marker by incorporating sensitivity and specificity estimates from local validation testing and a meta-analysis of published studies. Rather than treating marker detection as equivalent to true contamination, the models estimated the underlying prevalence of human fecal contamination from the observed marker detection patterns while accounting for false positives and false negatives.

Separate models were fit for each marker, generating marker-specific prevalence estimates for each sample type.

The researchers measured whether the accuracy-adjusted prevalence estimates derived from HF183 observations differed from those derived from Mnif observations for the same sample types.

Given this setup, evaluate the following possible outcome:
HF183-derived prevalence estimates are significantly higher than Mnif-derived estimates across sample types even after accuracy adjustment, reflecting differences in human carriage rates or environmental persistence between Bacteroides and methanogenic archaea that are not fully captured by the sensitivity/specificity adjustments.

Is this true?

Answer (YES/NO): NO